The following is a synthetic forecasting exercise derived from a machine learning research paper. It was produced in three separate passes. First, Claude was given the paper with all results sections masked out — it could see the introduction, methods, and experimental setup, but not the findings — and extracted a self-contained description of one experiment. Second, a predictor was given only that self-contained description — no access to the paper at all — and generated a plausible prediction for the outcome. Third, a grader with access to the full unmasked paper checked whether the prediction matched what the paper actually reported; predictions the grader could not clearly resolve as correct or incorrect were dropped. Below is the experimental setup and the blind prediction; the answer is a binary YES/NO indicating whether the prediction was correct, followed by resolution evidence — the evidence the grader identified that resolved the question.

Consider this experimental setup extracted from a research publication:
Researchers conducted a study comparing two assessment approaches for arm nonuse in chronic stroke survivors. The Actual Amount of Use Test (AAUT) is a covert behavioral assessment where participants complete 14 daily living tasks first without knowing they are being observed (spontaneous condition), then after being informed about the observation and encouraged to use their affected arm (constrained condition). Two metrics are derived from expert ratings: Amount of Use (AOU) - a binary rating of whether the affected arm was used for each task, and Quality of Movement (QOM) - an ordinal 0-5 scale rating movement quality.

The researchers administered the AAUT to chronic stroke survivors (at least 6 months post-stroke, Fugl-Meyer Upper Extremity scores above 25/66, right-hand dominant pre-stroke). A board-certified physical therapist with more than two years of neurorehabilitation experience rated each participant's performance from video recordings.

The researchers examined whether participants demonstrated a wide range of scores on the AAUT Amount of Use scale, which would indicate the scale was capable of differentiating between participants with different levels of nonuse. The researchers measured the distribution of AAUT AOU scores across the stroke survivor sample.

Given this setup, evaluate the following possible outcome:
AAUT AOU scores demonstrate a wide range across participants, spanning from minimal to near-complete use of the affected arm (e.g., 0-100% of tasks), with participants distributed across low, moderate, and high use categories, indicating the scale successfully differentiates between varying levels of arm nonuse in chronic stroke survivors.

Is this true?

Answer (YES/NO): NO